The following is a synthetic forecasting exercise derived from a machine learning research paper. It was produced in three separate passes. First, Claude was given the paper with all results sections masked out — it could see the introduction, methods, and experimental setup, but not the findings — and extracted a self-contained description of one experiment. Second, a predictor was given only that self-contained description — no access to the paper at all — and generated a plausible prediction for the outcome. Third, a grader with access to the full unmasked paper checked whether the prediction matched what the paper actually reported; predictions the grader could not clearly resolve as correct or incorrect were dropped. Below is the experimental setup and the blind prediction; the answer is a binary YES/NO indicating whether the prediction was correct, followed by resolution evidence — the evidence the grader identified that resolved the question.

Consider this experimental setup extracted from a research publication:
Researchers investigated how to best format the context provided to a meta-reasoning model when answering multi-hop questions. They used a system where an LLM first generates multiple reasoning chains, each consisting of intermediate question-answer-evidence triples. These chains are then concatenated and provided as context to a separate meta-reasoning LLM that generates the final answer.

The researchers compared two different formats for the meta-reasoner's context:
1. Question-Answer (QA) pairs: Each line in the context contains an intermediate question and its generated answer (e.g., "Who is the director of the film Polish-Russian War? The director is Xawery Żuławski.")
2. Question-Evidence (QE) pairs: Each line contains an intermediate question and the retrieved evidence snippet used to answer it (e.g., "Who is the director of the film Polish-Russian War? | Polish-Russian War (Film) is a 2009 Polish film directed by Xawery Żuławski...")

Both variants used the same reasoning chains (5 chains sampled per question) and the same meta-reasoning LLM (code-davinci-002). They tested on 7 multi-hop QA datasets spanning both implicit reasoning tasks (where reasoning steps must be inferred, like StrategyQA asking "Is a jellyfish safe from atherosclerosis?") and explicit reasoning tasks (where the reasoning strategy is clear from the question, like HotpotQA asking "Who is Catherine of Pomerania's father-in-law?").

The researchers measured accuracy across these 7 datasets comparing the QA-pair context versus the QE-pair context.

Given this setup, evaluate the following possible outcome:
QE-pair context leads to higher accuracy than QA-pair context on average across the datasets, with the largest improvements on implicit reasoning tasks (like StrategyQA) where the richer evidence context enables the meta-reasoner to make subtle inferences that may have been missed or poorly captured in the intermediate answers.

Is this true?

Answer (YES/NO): NO